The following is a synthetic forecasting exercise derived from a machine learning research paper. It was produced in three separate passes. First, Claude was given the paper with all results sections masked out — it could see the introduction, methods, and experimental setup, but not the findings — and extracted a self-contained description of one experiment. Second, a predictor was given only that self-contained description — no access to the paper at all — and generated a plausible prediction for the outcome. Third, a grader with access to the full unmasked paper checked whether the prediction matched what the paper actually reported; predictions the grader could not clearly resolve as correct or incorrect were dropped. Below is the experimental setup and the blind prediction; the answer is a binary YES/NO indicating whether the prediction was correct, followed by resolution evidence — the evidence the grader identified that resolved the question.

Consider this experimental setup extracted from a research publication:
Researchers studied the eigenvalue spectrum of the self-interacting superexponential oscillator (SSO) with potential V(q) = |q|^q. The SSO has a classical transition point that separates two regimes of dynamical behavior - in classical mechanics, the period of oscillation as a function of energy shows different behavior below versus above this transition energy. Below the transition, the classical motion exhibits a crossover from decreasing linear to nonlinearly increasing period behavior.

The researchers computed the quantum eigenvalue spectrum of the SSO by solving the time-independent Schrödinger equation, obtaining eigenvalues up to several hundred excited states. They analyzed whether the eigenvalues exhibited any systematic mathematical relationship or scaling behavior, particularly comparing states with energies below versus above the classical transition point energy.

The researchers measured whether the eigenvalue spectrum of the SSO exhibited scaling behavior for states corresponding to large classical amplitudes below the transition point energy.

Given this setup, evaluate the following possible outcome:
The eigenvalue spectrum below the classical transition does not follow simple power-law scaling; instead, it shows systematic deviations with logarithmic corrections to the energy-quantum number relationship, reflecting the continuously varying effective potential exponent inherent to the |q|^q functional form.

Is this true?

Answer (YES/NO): NO